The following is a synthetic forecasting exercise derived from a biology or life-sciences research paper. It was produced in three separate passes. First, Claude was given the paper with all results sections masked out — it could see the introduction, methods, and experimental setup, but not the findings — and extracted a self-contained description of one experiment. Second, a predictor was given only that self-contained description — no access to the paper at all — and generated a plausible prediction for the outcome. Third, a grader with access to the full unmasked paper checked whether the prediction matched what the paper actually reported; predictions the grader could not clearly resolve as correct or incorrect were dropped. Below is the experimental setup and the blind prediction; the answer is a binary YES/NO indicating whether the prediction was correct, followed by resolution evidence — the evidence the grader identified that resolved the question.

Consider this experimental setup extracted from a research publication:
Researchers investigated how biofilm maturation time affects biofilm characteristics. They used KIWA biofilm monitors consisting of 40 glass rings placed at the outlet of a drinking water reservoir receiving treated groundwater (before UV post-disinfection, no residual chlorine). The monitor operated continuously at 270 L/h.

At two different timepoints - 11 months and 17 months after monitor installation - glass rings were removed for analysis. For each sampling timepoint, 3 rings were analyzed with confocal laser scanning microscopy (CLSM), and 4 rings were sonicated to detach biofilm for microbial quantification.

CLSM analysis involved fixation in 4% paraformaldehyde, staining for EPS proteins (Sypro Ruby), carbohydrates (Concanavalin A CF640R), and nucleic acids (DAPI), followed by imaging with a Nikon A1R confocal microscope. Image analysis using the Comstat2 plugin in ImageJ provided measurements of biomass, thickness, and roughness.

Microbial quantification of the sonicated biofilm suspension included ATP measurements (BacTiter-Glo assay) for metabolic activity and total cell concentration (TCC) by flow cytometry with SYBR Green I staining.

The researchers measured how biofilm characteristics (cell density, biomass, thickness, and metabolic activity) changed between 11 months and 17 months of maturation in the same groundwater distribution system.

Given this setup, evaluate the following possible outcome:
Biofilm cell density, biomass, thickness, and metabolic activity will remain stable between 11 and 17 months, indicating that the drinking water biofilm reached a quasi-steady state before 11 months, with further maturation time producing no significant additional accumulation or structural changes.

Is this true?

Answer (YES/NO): YES